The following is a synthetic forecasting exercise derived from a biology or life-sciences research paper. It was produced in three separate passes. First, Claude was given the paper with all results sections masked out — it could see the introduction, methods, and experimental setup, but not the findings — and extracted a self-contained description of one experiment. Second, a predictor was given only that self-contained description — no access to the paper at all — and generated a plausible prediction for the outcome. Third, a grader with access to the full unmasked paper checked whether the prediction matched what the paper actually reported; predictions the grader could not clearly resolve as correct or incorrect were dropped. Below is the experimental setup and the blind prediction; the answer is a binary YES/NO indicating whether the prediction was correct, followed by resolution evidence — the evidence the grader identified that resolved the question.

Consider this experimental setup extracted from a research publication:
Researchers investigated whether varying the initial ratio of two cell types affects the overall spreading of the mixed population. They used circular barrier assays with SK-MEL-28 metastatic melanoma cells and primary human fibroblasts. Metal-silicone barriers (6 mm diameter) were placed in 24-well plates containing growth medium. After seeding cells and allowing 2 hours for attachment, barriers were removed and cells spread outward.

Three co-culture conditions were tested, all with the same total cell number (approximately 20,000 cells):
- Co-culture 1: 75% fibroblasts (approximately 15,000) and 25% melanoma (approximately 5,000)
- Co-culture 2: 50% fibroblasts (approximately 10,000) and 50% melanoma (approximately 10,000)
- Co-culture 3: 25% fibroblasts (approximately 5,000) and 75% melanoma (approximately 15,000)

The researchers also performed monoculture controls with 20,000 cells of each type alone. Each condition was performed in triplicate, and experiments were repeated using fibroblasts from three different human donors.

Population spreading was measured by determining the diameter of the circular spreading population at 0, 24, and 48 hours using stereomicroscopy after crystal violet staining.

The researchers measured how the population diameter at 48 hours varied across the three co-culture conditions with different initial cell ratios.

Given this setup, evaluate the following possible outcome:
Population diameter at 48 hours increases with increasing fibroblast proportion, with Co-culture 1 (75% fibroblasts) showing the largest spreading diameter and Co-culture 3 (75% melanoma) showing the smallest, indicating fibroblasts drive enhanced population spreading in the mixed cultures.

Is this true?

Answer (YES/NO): YES